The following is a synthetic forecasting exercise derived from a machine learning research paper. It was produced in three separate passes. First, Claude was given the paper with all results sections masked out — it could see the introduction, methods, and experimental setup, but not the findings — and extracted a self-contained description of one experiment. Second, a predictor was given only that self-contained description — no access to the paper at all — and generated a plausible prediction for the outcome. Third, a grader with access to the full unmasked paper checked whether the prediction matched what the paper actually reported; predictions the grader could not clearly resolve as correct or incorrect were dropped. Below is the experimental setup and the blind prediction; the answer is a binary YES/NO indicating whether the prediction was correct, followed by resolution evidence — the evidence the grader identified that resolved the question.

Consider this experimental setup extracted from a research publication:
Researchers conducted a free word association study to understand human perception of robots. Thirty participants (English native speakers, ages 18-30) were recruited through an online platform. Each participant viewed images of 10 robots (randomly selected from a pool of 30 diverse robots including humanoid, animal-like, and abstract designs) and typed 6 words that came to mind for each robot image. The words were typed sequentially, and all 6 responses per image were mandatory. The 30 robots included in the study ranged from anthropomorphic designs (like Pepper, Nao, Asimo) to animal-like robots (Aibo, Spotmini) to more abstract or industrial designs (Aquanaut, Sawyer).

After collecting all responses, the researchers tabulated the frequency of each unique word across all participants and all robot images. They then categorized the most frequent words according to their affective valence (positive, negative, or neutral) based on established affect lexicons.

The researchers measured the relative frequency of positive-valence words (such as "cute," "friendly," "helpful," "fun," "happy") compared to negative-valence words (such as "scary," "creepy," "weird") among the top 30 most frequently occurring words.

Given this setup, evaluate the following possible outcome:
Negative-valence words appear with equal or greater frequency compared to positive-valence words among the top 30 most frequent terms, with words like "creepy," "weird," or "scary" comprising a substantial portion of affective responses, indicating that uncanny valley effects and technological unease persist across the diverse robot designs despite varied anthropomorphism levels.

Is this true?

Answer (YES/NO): NO